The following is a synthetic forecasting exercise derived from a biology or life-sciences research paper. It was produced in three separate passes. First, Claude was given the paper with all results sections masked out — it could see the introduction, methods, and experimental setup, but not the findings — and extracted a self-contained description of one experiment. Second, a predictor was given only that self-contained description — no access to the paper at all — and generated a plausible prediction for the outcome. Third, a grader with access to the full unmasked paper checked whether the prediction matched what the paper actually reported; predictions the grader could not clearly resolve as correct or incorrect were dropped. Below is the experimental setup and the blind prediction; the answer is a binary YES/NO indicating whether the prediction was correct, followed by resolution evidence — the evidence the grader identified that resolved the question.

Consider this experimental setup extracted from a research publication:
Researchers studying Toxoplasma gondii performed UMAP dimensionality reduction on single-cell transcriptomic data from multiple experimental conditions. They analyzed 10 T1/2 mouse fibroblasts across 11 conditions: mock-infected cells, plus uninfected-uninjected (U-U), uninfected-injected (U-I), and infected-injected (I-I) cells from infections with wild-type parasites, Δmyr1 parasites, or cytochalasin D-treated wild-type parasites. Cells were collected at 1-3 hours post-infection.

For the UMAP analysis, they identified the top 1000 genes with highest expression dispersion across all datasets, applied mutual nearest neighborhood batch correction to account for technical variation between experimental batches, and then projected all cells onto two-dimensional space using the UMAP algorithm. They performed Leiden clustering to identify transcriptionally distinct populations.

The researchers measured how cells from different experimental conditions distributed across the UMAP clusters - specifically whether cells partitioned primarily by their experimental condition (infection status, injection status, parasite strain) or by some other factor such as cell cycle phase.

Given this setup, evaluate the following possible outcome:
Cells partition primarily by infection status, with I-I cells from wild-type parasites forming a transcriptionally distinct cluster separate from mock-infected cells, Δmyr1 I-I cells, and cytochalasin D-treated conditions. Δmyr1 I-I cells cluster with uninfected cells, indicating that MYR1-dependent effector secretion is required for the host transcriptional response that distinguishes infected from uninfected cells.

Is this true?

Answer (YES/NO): NO